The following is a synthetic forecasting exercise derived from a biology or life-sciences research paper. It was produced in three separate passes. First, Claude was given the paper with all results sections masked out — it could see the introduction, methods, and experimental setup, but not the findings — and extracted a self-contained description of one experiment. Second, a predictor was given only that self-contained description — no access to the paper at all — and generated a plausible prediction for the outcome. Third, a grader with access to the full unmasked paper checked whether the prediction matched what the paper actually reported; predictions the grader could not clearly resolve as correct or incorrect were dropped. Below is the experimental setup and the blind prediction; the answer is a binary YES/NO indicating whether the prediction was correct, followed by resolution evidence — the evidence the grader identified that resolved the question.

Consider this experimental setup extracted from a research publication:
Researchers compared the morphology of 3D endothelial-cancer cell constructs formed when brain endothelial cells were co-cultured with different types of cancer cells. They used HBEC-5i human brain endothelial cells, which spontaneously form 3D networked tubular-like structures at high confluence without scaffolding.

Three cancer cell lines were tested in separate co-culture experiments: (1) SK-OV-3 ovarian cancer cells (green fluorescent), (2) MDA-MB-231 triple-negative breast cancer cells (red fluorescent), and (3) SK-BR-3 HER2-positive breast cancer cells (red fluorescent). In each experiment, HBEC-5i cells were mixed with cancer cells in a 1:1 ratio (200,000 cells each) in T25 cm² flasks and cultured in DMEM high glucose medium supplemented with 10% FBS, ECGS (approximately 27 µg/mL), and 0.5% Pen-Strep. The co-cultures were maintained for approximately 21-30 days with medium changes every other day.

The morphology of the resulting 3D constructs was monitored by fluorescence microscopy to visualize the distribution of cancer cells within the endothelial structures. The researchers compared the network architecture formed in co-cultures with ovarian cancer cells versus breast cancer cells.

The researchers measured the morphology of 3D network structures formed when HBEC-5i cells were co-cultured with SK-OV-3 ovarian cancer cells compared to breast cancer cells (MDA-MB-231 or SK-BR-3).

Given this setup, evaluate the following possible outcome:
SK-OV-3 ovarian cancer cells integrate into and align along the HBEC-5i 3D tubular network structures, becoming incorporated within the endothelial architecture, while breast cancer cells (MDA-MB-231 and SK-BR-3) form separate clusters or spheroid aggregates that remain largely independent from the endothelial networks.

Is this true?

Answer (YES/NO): NO